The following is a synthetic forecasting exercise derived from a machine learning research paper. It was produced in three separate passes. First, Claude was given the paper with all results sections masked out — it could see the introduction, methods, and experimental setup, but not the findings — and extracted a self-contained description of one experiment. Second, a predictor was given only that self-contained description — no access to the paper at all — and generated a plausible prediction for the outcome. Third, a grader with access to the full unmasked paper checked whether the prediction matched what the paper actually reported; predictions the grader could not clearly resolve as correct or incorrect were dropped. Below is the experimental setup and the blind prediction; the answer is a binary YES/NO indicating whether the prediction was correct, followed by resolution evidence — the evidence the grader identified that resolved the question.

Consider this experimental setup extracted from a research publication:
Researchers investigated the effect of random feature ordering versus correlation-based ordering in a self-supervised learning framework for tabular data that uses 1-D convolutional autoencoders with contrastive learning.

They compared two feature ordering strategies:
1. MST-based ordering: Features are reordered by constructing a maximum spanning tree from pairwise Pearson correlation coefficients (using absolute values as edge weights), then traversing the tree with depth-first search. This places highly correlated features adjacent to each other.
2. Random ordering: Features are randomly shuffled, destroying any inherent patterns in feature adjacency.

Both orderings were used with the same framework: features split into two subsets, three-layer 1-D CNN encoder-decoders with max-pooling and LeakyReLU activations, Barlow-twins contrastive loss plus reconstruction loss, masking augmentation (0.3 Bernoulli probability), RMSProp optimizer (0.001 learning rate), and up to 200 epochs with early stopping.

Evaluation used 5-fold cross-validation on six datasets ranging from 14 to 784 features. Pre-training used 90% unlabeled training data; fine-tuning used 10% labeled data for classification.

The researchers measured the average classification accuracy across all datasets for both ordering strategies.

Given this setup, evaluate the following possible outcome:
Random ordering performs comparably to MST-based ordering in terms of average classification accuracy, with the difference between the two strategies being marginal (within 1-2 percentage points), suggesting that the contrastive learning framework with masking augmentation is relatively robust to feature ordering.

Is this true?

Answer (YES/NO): NO